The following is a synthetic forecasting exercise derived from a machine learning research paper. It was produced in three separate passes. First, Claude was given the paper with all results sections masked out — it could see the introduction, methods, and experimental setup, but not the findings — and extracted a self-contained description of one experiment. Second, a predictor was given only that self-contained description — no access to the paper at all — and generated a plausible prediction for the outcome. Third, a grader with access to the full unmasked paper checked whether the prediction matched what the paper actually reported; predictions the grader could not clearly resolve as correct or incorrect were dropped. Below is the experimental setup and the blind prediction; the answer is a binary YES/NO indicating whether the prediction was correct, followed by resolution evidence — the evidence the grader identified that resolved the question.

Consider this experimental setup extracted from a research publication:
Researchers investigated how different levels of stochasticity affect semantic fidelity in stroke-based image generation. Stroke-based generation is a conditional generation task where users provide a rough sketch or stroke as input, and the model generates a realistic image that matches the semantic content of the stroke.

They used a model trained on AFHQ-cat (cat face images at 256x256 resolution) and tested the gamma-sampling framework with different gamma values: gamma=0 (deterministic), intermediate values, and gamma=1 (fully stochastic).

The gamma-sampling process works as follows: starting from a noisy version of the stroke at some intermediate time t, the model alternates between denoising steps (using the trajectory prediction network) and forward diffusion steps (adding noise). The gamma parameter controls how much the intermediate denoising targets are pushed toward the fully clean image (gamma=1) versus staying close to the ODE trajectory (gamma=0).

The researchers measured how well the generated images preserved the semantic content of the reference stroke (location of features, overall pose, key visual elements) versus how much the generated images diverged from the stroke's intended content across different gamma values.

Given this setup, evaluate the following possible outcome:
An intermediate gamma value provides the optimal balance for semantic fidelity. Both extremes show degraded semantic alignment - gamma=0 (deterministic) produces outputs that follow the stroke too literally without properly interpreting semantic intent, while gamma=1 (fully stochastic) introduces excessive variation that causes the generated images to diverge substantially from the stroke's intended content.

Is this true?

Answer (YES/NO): NO